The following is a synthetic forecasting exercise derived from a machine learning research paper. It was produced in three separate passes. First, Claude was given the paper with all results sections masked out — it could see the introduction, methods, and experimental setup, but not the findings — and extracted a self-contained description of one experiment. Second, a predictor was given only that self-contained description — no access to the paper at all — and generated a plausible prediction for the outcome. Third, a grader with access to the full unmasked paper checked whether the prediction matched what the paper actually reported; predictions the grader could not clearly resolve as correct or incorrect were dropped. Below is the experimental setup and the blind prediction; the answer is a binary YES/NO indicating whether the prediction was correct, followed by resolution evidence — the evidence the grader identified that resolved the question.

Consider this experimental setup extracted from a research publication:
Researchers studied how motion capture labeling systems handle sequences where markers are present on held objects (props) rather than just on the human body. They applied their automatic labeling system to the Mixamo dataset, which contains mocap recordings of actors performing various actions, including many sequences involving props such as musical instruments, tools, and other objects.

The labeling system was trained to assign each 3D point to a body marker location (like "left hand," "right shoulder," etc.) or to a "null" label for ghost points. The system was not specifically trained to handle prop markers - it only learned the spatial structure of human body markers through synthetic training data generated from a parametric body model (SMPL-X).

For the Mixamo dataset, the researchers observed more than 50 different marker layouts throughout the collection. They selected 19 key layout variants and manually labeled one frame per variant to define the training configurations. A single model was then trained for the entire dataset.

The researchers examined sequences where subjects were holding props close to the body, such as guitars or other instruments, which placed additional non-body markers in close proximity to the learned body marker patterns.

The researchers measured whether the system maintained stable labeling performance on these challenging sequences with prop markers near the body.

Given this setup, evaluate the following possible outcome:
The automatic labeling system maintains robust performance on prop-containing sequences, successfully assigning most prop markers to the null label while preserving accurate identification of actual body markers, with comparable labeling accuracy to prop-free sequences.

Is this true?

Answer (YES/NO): NO